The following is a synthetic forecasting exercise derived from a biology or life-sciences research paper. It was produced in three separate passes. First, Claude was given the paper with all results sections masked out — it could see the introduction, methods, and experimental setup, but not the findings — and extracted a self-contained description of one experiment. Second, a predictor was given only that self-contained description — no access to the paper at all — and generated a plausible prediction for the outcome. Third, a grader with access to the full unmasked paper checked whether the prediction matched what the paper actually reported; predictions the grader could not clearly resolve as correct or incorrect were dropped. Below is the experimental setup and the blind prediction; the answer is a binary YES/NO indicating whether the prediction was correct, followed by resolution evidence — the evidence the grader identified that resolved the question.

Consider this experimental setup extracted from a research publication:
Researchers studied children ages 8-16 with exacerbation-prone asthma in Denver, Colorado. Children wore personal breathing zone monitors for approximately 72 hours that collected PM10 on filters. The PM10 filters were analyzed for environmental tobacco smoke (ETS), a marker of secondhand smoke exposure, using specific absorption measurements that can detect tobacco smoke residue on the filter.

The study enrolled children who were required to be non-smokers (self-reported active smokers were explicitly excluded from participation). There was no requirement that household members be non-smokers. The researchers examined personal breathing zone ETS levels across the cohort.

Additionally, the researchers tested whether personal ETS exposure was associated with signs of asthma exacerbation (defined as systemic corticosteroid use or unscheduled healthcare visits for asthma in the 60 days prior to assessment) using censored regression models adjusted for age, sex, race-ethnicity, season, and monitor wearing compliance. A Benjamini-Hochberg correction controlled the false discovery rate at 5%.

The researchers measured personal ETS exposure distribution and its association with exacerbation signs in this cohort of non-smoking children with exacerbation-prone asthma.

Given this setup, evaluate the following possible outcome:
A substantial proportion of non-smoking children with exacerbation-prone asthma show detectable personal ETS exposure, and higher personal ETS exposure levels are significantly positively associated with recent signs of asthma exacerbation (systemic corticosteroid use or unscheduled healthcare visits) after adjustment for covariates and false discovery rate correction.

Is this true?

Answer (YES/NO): YES